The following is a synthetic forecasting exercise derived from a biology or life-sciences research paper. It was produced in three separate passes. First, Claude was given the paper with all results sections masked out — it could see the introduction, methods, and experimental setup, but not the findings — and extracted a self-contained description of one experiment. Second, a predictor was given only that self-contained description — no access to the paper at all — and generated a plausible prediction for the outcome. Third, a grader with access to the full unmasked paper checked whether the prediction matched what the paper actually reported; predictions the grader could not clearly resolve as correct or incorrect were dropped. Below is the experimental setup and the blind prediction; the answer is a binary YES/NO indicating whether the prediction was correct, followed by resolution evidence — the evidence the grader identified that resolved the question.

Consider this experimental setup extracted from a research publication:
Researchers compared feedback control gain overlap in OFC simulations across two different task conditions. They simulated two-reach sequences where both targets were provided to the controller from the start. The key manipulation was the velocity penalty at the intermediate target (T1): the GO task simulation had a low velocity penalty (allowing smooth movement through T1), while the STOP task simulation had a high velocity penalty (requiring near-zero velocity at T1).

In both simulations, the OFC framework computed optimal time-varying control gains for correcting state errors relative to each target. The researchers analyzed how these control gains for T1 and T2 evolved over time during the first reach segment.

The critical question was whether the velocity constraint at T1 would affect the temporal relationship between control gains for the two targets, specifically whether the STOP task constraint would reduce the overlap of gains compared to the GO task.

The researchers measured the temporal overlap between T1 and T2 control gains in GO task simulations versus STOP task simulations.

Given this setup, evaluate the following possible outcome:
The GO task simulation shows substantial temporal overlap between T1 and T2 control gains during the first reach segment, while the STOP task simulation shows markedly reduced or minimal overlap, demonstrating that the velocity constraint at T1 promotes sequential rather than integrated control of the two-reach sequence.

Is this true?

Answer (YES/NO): NO